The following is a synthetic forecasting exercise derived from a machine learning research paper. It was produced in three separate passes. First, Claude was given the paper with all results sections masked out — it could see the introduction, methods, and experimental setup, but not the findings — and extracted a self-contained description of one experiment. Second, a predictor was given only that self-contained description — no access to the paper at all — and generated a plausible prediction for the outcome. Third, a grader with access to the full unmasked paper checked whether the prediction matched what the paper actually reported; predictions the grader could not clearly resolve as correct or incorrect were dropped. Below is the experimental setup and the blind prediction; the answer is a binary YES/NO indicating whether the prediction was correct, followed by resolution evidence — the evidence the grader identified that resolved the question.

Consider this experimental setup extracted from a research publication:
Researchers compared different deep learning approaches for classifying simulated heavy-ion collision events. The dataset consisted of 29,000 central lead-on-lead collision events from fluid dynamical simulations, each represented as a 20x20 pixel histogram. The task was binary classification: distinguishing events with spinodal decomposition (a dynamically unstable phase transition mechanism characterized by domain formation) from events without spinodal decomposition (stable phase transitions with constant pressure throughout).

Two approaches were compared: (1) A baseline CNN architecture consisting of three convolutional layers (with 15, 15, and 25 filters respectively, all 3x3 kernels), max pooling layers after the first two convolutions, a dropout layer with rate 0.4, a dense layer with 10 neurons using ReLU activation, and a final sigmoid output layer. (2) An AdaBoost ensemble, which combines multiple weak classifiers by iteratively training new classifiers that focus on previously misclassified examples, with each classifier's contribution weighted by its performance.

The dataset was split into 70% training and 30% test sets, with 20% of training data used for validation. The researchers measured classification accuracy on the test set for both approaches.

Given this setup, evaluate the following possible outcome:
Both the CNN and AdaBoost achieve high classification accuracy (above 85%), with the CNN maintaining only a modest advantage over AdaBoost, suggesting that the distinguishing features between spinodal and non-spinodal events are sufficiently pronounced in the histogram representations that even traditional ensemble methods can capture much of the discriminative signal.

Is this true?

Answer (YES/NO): NO